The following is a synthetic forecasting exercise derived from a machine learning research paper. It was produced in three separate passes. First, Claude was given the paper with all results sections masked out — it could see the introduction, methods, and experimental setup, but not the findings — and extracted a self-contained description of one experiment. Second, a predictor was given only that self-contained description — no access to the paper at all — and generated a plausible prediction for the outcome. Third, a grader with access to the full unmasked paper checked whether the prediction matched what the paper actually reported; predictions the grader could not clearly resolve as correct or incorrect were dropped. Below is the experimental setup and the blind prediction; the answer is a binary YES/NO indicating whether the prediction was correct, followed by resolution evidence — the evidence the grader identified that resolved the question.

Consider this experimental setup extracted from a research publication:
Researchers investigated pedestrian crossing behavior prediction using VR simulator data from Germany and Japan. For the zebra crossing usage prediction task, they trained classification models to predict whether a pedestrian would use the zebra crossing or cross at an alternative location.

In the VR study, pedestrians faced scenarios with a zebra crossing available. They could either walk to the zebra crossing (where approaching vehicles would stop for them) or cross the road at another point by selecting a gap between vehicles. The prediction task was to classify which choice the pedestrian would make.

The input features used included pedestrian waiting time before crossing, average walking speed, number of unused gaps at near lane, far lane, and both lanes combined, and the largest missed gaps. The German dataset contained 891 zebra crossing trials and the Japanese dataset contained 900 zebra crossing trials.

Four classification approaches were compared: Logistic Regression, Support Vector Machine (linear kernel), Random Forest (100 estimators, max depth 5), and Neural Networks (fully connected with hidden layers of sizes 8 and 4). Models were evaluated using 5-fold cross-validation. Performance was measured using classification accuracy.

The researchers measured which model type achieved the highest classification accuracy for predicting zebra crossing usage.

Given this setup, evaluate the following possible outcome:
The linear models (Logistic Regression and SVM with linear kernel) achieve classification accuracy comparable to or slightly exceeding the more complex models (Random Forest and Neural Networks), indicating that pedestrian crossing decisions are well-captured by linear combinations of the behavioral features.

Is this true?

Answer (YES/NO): NO